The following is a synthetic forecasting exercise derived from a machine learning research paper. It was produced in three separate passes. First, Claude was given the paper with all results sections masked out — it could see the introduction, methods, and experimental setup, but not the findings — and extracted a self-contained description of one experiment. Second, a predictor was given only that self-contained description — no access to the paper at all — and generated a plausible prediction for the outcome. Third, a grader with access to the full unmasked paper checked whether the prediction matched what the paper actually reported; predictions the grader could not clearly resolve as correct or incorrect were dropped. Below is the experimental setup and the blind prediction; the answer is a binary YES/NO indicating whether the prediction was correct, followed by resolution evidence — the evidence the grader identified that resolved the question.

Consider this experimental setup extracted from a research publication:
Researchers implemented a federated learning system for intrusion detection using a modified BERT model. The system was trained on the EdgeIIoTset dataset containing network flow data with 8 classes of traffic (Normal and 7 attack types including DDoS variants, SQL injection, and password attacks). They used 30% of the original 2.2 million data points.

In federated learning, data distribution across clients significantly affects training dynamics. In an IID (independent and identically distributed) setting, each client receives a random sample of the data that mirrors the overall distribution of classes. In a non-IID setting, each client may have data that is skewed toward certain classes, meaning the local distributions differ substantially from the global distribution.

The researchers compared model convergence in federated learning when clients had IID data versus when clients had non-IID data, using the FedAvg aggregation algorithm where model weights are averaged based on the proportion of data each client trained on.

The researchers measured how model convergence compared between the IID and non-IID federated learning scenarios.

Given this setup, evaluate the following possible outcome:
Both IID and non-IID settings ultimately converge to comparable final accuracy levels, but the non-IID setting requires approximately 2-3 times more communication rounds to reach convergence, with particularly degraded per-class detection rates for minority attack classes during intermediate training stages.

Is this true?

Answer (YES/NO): NO